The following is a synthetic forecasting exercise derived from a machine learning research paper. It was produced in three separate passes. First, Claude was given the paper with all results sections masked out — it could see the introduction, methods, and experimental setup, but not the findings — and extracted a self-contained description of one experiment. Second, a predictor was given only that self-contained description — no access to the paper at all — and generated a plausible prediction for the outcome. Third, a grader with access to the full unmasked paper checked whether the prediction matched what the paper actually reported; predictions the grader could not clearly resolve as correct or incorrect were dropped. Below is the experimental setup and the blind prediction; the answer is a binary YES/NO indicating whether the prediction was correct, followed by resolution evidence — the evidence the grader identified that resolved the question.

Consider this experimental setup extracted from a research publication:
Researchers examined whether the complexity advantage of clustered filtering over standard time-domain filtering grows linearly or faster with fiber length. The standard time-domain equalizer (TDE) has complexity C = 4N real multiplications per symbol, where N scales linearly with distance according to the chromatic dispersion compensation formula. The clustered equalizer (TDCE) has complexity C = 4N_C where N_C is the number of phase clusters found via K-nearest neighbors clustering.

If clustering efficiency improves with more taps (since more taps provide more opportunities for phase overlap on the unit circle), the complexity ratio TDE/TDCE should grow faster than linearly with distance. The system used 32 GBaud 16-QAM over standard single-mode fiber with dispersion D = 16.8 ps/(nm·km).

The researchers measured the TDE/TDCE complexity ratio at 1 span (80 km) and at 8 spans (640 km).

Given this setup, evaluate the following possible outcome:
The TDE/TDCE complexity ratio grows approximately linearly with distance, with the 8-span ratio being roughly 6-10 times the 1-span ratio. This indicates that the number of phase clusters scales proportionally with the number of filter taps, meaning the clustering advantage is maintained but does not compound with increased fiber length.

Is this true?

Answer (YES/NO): NO